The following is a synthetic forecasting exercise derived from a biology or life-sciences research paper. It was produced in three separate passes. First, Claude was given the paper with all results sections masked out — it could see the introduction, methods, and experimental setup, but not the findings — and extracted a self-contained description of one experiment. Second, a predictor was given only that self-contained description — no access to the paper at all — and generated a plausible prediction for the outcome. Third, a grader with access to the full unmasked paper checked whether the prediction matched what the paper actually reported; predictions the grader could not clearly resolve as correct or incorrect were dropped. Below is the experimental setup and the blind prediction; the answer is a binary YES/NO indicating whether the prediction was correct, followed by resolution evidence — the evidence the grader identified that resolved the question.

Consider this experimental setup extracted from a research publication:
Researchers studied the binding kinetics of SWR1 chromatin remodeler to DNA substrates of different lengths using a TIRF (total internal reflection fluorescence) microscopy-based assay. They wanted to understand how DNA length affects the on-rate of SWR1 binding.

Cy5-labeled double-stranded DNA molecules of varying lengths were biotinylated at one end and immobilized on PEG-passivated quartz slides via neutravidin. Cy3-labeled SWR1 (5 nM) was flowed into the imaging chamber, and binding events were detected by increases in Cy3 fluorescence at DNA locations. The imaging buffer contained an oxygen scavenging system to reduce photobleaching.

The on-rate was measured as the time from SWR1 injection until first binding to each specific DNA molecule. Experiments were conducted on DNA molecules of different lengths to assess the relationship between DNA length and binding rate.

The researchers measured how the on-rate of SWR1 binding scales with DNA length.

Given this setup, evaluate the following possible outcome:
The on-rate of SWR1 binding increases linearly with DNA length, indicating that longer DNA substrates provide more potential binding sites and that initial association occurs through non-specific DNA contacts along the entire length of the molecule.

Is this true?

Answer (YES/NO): YES